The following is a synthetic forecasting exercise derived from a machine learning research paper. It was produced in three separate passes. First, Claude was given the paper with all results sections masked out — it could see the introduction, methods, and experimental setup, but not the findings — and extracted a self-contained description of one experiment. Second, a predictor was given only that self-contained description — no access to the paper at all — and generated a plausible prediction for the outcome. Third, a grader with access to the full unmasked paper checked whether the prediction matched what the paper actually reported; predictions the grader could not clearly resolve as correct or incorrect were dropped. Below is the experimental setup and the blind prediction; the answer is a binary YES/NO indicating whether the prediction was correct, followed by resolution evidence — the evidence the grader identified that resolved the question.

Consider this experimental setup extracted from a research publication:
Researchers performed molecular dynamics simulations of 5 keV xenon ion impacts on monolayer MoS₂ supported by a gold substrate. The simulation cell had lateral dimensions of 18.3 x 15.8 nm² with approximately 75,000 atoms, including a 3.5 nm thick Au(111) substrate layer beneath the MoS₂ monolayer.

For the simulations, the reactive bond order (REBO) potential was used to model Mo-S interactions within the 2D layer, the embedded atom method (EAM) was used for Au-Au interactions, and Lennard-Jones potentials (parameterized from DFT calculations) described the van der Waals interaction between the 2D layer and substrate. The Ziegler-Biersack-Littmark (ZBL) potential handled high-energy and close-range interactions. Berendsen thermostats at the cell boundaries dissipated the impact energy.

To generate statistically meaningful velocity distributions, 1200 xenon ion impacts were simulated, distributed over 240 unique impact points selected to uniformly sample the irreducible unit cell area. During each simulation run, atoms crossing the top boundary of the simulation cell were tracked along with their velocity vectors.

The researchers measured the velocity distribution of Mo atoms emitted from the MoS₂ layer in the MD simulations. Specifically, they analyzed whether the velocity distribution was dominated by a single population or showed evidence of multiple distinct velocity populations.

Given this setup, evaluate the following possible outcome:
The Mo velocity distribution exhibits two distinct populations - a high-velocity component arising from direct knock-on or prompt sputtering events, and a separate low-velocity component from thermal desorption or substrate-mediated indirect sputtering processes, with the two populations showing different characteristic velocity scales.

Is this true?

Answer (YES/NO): NO